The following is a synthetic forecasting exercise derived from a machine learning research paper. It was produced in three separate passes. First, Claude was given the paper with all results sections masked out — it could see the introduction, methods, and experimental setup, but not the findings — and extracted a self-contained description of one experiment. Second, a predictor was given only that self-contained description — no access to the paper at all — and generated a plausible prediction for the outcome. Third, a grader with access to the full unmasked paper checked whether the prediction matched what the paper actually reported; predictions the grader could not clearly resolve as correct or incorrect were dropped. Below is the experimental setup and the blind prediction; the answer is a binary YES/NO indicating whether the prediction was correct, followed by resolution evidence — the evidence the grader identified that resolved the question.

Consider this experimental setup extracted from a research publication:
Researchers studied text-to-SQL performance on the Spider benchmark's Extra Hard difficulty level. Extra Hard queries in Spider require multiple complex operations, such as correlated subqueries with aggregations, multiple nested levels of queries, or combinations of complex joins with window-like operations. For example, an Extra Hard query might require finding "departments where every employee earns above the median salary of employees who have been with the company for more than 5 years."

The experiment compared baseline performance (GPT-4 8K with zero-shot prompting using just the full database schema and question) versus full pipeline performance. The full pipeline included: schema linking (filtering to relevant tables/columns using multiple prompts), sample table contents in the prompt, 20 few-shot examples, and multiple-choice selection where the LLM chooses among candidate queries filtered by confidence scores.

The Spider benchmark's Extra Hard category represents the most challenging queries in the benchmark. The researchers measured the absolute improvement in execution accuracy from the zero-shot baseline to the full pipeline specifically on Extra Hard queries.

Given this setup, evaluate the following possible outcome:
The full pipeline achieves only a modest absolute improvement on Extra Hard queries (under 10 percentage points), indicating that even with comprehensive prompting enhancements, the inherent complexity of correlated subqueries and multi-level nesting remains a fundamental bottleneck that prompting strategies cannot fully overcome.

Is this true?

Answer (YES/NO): NO